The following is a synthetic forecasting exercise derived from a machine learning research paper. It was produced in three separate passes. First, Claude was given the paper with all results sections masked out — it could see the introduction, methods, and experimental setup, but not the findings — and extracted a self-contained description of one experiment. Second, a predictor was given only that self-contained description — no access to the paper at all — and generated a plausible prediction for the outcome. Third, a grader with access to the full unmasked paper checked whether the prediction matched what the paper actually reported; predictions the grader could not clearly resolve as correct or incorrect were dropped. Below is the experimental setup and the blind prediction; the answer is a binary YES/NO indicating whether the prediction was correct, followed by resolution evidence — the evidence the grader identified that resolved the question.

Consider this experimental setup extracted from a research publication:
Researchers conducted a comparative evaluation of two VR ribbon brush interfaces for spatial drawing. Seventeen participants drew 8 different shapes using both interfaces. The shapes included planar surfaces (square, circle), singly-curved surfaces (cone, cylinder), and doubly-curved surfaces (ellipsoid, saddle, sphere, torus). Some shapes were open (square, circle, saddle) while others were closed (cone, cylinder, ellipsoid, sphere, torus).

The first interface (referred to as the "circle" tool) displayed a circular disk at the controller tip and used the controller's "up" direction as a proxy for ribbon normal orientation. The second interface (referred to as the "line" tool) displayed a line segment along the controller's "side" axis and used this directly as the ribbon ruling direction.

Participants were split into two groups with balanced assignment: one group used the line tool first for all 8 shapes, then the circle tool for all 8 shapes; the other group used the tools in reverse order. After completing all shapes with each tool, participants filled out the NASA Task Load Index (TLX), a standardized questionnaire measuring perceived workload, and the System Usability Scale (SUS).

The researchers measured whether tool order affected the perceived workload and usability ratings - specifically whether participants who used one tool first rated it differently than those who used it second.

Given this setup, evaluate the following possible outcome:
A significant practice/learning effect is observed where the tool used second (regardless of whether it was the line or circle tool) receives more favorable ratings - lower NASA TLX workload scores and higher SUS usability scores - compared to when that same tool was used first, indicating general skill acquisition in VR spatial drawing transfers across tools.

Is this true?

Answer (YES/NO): NO